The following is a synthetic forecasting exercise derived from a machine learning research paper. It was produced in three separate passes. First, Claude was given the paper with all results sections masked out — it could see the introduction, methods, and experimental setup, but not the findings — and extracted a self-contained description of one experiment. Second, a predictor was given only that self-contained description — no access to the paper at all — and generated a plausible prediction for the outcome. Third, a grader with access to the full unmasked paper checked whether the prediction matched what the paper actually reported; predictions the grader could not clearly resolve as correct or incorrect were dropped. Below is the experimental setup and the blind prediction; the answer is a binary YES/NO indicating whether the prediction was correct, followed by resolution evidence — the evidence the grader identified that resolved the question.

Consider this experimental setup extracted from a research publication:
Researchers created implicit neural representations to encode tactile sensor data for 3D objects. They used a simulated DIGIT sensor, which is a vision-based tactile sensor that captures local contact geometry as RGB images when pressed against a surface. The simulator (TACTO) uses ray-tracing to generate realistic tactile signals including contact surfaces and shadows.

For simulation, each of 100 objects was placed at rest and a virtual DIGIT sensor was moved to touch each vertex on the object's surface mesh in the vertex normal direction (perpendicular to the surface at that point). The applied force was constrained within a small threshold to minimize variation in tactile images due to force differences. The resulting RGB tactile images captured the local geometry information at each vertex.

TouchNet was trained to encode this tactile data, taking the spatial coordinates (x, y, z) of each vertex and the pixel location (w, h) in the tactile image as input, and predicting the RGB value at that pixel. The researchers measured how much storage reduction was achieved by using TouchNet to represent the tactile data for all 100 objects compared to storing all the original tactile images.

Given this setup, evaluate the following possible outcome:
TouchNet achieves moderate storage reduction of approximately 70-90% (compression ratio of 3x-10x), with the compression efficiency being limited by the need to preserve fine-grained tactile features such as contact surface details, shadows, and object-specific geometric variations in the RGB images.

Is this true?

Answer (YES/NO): NO